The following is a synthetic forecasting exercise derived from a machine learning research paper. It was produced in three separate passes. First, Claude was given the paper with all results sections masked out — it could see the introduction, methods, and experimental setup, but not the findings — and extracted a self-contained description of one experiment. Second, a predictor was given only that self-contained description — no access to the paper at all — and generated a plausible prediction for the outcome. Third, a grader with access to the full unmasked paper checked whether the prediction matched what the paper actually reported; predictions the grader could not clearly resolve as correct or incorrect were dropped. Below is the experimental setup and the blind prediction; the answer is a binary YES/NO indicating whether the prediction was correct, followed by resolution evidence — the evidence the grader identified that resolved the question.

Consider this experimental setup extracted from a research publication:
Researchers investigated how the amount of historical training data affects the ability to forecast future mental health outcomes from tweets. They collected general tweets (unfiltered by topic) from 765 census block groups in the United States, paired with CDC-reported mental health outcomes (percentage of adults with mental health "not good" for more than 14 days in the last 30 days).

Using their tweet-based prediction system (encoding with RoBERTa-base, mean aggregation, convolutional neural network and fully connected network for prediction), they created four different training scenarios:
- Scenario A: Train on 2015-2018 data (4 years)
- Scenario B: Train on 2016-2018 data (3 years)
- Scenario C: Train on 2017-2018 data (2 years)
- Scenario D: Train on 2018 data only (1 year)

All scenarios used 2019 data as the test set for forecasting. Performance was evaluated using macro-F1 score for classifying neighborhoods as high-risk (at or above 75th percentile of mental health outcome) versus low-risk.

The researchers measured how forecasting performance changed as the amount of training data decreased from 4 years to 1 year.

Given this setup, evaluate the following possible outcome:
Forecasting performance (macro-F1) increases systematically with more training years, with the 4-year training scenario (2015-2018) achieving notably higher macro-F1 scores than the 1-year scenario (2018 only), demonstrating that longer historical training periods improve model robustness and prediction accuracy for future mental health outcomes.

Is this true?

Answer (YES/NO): NO